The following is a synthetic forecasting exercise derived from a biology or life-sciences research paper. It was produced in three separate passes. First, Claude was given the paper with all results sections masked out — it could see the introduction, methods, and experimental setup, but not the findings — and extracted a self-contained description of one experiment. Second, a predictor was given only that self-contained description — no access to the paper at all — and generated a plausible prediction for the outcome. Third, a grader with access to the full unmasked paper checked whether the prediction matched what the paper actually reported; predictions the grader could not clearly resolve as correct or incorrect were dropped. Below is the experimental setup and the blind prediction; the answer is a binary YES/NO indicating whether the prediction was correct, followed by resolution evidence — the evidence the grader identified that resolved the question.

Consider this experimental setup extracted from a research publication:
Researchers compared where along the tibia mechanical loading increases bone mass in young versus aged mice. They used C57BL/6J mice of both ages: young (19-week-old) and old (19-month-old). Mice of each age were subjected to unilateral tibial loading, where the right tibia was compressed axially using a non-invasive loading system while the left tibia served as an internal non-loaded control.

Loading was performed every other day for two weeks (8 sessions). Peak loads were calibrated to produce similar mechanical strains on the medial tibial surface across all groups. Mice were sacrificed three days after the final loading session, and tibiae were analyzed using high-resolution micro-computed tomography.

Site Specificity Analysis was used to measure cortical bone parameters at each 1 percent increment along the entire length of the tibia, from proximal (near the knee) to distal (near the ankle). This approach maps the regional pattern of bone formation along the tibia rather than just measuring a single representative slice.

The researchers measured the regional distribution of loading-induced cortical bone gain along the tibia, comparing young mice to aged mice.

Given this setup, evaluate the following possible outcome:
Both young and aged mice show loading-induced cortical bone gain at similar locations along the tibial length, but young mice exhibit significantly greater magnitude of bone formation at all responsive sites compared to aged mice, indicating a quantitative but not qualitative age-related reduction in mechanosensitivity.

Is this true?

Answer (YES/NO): NO